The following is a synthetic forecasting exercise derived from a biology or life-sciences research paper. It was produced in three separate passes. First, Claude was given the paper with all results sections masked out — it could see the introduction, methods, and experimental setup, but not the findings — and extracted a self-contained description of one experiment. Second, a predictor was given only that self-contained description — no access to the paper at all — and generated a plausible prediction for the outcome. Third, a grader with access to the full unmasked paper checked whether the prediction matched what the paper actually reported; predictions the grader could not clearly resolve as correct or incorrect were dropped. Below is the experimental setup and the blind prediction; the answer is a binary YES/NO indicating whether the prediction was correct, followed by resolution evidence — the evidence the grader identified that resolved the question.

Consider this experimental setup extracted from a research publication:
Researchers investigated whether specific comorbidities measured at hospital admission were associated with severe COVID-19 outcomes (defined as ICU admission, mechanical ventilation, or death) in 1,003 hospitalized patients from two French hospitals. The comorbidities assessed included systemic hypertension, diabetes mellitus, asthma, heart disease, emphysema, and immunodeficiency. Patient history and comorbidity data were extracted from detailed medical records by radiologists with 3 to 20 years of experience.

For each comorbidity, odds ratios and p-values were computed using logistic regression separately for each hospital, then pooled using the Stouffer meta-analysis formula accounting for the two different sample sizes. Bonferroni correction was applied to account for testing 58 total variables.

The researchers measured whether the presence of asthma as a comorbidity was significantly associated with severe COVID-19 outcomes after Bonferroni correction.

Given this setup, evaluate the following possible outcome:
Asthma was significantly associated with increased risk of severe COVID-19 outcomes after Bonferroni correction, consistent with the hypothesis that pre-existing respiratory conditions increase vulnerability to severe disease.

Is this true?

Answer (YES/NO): NO